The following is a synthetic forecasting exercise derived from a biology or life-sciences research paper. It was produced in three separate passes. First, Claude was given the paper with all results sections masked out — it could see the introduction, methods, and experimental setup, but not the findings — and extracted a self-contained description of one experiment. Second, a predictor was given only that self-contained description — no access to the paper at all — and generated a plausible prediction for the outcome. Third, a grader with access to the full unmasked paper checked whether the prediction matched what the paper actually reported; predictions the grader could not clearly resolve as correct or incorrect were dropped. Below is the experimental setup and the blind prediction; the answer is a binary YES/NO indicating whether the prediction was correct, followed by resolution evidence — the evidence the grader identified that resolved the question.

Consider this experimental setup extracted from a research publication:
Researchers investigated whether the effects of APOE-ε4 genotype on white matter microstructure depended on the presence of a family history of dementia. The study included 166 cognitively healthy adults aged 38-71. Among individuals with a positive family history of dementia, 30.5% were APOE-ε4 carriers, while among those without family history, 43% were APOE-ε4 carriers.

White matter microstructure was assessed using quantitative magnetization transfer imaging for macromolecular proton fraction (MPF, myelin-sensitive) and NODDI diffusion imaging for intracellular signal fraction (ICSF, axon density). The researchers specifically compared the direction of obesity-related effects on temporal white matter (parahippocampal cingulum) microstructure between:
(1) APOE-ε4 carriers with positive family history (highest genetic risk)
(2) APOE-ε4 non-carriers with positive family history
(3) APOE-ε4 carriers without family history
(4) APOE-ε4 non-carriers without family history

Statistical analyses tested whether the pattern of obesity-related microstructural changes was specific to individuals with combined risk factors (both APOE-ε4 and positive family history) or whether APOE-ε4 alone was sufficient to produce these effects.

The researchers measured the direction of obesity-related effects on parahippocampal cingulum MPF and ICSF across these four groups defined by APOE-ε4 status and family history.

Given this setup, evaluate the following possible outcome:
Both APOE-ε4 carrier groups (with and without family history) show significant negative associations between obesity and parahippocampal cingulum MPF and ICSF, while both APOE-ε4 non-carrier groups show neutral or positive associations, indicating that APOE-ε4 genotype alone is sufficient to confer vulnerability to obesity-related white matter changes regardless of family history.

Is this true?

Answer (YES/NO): NO